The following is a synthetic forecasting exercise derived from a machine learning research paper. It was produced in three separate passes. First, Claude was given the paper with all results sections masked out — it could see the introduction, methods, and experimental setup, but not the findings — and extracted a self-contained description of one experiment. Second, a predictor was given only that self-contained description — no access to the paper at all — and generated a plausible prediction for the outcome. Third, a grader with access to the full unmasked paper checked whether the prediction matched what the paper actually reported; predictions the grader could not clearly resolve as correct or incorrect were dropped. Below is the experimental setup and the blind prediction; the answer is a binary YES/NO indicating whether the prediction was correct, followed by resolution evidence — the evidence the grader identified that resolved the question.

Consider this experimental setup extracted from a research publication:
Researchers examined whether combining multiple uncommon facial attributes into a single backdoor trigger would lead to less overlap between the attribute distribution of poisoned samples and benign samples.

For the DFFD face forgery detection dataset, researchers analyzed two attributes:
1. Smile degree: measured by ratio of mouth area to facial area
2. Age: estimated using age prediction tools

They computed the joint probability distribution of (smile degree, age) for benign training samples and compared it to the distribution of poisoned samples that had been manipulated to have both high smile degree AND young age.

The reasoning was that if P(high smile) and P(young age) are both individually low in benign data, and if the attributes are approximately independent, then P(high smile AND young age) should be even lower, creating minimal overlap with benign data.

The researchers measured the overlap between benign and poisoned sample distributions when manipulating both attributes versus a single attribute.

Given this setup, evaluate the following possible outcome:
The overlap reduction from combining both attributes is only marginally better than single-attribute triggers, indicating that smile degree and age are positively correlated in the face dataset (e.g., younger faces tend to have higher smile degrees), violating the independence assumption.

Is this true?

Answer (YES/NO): NO